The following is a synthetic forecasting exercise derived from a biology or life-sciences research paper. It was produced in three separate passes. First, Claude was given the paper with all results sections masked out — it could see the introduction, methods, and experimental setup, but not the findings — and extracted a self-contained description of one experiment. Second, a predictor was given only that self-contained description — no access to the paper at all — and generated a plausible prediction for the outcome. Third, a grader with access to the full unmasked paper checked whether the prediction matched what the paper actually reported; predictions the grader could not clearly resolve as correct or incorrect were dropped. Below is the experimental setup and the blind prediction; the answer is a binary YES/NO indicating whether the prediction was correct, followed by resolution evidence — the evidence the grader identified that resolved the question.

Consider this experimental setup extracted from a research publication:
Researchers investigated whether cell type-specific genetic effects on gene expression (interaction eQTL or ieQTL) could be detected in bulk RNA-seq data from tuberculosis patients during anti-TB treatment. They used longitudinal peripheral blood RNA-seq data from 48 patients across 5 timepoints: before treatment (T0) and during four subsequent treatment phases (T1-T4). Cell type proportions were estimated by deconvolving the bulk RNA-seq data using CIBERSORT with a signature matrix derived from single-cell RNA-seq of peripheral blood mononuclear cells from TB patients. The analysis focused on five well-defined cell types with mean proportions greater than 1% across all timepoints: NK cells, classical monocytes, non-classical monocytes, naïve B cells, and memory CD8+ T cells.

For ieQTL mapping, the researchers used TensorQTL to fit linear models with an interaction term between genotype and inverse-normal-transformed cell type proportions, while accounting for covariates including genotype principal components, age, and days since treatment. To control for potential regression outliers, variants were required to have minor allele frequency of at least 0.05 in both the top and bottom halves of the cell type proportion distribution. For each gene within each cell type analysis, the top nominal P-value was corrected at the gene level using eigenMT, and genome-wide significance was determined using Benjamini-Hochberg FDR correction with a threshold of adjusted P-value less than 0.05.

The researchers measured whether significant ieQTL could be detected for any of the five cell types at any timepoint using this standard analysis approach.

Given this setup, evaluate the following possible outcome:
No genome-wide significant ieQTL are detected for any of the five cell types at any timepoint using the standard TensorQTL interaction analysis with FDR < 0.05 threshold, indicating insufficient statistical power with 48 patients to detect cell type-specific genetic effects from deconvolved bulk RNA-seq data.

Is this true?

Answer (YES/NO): YES